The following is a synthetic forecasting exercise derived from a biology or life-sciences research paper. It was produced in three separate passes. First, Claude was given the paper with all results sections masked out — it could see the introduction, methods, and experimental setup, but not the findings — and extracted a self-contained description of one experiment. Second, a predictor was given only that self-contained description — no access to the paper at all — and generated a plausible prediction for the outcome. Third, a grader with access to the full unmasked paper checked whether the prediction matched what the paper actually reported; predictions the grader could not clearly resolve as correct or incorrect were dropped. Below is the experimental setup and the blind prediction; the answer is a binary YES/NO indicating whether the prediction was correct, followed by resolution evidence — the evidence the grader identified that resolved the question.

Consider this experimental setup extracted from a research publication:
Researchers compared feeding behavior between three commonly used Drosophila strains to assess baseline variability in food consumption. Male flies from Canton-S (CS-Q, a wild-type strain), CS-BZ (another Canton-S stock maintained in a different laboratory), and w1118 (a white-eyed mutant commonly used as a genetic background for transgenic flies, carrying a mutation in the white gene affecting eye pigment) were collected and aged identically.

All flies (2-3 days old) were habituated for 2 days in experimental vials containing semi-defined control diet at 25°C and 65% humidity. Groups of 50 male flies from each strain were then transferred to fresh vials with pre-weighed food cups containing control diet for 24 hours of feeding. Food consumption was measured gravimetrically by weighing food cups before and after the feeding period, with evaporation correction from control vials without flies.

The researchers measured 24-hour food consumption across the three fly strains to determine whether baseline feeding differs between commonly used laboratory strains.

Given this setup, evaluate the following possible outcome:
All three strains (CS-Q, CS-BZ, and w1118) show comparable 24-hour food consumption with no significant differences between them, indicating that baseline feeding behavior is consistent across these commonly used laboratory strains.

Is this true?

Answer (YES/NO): NO